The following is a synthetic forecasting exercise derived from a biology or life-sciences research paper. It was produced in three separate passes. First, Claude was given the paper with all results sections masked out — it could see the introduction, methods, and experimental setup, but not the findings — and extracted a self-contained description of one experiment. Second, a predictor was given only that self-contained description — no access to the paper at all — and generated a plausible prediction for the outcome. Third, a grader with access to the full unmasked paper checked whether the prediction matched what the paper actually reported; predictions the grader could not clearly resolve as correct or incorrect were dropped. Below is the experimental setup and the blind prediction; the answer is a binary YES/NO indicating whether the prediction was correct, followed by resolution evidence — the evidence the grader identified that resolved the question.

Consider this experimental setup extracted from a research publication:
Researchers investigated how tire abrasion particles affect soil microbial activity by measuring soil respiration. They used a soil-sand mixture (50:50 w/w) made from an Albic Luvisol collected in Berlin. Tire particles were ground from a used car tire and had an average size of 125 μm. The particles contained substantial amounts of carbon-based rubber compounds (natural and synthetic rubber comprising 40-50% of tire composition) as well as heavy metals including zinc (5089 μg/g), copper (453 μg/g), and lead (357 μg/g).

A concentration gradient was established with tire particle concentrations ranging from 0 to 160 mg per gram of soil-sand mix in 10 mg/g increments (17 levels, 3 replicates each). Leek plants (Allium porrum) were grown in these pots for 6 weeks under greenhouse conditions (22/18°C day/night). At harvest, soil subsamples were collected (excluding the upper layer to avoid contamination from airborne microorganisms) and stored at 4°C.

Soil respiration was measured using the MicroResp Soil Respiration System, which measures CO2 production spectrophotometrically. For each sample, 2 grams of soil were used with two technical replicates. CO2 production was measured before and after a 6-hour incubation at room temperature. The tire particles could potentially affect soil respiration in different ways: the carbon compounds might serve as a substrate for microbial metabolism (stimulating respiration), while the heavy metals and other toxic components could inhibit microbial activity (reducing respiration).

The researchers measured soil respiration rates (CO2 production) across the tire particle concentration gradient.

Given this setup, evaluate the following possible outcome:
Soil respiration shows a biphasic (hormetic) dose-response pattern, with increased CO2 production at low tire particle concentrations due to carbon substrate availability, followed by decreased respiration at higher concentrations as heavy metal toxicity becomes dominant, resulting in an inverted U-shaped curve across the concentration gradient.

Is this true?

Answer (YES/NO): NO